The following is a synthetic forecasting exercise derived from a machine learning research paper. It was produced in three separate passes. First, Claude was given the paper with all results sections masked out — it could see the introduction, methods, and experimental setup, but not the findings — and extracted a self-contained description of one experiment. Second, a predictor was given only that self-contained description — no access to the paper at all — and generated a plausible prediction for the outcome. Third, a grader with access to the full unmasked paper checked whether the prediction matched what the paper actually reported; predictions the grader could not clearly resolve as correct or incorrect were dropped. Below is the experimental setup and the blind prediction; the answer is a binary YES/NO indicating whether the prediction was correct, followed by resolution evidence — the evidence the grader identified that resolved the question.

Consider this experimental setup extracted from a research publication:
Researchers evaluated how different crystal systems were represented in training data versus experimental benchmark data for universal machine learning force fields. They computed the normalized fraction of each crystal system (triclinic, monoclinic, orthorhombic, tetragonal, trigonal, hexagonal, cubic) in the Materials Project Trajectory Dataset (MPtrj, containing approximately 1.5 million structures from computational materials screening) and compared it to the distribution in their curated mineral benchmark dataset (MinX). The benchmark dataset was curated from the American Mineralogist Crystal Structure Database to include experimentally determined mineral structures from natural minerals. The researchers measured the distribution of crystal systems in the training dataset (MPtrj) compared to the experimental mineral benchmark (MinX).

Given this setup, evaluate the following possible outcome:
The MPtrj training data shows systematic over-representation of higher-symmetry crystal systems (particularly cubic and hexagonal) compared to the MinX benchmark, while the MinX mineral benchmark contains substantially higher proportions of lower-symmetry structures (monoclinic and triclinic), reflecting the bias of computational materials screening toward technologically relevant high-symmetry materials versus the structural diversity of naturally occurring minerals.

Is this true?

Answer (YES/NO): NO